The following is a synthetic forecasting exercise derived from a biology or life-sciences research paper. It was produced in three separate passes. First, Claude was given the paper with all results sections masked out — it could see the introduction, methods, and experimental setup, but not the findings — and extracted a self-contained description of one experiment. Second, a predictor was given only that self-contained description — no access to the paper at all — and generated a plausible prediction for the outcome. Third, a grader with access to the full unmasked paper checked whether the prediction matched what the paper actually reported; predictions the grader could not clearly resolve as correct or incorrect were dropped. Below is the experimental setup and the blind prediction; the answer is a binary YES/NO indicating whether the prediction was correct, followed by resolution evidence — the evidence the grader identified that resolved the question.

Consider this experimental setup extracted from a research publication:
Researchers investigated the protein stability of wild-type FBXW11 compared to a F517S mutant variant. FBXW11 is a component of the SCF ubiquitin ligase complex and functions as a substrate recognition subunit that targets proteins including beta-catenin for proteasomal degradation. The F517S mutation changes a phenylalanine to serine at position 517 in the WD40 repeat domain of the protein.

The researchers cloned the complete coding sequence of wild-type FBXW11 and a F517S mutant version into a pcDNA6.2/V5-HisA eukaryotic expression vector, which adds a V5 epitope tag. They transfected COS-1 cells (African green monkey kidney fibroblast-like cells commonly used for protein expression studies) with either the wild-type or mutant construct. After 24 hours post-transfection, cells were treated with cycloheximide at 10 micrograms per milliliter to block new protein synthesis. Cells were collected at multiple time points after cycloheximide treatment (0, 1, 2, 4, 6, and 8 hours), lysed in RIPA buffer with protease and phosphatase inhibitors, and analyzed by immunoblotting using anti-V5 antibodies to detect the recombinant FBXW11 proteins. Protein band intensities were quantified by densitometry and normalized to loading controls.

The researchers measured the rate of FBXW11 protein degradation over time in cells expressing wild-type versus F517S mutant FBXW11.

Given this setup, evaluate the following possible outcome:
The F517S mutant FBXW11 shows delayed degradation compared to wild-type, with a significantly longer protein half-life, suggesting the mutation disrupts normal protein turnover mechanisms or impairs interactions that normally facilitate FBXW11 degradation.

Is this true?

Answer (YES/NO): NO